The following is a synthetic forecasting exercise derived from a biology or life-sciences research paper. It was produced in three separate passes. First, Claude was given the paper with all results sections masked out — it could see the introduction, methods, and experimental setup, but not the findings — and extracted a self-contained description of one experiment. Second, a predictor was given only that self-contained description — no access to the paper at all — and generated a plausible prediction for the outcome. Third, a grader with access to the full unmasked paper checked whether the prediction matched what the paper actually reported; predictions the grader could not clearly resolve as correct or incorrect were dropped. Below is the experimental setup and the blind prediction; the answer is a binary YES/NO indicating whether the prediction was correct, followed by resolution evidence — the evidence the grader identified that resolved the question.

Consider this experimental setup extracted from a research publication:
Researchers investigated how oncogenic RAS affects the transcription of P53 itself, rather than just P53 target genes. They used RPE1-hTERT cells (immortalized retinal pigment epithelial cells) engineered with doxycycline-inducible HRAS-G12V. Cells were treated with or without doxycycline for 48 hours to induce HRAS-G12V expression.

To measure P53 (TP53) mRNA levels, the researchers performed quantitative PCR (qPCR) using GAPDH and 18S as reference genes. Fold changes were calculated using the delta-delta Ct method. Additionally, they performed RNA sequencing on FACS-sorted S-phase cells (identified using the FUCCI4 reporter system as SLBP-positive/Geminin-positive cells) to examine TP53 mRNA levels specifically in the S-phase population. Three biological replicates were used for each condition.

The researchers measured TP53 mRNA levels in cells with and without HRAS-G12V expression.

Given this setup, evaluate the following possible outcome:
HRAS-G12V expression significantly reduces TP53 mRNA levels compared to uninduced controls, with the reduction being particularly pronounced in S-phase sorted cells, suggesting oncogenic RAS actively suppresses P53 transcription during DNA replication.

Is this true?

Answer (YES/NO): NO